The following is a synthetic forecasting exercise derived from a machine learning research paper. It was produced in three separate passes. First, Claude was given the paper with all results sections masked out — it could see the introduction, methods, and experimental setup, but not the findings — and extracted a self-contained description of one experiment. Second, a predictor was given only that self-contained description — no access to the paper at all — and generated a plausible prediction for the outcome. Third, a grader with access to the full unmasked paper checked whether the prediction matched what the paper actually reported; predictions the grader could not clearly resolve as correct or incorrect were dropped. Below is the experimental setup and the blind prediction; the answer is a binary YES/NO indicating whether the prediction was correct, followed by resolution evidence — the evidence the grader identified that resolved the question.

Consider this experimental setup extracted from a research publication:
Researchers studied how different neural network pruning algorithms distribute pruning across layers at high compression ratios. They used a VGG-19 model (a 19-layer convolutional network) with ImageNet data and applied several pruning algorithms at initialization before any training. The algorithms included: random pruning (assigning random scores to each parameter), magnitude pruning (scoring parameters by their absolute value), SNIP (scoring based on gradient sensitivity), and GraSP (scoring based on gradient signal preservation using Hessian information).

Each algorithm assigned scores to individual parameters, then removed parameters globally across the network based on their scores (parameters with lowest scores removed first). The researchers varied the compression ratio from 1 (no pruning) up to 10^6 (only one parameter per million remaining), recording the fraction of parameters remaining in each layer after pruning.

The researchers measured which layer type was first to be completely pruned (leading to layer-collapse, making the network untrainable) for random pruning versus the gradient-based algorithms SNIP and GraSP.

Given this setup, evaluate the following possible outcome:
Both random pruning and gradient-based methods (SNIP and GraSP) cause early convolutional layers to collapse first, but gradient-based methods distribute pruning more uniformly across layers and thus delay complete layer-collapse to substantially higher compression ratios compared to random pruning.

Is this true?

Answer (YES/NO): NO